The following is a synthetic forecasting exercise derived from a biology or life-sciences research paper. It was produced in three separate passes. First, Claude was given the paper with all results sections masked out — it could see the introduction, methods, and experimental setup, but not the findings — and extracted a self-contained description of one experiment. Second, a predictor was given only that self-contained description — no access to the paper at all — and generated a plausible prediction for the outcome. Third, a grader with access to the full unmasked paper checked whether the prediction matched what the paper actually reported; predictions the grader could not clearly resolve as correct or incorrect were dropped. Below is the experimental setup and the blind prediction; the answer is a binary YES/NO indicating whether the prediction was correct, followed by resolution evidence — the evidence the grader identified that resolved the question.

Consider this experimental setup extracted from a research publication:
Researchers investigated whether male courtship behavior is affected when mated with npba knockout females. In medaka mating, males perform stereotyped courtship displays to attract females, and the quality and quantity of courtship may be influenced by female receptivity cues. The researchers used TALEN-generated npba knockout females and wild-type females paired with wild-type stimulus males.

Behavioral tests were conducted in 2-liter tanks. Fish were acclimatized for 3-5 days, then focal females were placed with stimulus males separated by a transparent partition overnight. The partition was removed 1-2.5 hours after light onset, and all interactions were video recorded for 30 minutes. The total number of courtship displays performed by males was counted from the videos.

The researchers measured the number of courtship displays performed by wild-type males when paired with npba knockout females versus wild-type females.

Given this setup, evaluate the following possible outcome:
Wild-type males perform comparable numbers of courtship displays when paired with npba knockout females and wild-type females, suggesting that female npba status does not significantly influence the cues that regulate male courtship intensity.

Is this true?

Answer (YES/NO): YES